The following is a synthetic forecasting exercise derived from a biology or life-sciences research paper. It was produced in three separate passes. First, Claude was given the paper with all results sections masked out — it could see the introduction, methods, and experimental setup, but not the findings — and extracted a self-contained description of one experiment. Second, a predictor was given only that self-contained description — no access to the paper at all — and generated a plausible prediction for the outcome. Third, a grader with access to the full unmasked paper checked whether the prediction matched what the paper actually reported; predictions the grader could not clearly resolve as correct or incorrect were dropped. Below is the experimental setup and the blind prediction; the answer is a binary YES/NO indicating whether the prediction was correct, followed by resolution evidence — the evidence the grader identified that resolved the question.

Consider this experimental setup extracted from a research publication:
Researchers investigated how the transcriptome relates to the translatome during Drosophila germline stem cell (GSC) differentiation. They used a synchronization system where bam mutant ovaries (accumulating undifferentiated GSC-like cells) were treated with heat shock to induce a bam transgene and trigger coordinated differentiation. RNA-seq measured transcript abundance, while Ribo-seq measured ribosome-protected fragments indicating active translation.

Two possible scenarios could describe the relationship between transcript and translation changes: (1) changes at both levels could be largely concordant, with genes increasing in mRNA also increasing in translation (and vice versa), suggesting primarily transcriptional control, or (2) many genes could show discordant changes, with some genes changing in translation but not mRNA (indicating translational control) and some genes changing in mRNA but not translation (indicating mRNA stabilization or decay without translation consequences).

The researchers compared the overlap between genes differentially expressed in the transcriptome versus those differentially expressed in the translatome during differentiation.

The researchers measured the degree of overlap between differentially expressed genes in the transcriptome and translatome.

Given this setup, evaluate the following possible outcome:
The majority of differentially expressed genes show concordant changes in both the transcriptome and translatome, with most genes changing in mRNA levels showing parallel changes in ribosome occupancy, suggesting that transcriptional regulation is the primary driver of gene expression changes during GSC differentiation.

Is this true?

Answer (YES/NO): NO